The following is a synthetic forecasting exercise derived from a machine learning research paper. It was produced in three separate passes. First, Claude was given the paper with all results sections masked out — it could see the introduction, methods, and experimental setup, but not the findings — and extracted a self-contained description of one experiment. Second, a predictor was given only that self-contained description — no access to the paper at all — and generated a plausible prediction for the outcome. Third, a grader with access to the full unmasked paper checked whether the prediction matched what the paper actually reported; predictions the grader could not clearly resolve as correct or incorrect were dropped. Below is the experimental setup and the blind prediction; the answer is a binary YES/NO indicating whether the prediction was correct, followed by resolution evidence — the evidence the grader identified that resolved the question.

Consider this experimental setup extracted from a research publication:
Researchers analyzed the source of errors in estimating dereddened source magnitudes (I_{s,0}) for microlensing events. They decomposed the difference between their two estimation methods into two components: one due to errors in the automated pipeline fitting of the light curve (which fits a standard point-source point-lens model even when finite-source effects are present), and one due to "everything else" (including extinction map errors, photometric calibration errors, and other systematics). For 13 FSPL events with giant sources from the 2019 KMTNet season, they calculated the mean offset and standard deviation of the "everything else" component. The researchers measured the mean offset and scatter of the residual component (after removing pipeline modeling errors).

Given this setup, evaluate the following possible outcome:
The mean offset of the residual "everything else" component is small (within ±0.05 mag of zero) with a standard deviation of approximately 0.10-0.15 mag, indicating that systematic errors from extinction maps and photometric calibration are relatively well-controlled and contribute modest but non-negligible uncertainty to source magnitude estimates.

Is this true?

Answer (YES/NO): NO